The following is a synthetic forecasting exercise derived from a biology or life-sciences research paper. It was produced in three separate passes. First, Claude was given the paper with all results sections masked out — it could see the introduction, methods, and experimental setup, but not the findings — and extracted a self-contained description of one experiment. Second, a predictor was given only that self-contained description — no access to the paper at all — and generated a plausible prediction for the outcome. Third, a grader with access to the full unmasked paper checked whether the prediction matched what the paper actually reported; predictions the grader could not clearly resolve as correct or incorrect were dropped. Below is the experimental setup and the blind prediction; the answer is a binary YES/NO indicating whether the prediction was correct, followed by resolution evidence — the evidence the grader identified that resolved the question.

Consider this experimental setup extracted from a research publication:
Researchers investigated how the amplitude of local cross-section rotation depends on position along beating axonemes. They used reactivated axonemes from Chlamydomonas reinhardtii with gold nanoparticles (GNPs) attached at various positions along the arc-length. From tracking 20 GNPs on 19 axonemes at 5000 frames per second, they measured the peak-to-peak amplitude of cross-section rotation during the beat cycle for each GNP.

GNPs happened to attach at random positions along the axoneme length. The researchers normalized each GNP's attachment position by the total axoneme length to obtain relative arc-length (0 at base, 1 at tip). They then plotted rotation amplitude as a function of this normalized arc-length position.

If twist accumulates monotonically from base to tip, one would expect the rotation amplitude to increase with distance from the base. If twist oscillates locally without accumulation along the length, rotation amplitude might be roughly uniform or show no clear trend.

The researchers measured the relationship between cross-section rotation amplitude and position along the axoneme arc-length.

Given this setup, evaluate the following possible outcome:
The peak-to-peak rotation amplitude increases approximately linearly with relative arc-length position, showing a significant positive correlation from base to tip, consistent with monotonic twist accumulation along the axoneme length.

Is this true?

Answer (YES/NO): NO